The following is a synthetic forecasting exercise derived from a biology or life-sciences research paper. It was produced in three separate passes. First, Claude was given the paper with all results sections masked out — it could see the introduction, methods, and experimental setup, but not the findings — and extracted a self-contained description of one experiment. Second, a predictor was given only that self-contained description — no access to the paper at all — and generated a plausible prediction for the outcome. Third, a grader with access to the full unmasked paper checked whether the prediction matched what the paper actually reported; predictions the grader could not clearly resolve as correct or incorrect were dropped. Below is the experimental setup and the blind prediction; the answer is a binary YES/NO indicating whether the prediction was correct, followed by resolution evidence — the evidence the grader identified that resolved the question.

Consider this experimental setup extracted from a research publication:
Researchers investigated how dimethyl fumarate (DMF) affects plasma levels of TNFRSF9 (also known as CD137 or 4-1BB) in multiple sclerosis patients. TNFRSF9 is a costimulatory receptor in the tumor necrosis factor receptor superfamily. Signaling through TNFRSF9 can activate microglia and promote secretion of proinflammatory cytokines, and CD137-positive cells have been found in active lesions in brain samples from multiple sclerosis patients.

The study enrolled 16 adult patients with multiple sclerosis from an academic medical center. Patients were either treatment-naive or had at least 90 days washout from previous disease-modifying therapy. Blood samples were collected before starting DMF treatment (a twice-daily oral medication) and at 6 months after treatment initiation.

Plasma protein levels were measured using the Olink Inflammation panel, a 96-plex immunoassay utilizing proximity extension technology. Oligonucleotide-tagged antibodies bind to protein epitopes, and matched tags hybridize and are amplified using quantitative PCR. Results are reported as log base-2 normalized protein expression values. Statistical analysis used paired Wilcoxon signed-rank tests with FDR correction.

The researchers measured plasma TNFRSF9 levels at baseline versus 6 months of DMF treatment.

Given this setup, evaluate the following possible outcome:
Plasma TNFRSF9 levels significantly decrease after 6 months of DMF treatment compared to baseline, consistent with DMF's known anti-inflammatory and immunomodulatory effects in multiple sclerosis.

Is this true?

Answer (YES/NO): YES